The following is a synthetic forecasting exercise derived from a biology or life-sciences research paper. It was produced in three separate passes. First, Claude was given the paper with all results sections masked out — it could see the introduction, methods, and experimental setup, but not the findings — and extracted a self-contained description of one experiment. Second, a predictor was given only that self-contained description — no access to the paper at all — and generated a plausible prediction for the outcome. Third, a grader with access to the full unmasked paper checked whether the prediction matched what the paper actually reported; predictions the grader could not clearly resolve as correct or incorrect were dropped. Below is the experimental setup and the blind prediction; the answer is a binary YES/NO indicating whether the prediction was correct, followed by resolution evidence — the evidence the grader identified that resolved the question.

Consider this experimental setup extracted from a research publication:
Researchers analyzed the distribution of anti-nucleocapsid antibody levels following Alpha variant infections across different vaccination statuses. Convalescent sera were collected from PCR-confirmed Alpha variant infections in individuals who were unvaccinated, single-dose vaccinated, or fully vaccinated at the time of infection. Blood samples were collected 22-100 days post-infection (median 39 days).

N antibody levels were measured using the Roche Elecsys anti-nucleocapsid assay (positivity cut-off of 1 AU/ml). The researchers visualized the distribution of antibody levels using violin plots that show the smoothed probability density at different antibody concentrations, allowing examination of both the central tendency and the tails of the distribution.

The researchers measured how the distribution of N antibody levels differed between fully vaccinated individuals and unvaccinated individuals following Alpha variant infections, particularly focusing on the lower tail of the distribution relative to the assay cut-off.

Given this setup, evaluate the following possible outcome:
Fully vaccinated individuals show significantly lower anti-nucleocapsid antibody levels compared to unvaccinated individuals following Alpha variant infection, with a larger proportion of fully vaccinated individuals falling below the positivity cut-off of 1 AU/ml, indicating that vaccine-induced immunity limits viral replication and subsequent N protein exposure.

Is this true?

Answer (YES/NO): YES